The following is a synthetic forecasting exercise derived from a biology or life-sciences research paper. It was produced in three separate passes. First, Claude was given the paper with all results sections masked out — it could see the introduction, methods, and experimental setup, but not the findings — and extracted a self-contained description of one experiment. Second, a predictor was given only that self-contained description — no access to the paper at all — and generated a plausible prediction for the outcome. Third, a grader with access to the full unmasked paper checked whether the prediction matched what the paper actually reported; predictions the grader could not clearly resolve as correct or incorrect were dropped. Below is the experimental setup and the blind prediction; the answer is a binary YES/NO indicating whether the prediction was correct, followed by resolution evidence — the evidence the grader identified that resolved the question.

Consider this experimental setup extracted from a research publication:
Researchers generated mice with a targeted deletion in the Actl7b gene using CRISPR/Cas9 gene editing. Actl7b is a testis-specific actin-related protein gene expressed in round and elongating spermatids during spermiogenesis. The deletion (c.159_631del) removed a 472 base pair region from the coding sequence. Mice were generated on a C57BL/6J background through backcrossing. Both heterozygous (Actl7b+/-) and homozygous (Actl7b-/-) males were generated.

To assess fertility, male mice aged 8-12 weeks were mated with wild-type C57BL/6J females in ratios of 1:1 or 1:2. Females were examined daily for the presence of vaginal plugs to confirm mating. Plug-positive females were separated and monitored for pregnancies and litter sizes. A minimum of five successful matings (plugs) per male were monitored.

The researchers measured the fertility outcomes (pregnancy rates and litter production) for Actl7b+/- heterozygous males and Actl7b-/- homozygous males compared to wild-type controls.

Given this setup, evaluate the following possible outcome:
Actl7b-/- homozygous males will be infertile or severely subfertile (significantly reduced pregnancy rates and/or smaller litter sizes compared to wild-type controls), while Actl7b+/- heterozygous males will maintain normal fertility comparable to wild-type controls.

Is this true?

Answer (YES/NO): YES